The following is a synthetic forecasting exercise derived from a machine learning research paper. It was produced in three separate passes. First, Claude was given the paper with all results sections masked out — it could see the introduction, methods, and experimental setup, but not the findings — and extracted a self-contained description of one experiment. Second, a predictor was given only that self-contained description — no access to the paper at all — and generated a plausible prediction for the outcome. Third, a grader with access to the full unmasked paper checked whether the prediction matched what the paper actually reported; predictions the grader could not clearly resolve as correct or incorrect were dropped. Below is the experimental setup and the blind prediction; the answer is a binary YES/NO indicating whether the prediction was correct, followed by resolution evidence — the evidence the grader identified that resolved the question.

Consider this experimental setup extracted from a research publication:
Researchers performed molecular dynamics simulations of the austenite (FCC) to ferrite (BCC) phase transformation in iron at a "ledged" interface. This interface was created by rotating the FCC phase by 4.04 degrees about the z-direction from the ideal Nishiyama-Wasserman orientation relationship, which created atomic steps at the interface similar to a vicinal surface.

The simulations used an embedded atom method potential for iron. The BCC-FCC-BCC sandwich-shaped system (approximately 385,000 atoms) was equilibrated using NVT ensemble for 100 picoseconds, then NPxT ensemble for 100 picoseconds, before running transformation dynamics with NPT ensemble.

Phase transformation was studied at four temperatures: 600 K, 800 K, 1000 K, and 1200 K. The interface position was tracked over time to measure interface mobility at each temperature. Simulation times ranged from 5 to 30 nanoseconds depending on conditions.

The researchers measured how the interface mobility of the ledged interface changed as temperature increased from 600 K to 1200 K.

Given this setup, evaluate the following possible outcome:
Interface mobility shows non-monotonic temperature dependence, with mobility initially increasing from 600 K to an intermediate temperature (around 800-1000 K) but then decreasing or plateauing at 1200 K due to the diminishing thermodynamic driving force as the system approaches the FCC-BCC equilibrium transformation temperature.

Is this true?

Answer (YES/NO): NO